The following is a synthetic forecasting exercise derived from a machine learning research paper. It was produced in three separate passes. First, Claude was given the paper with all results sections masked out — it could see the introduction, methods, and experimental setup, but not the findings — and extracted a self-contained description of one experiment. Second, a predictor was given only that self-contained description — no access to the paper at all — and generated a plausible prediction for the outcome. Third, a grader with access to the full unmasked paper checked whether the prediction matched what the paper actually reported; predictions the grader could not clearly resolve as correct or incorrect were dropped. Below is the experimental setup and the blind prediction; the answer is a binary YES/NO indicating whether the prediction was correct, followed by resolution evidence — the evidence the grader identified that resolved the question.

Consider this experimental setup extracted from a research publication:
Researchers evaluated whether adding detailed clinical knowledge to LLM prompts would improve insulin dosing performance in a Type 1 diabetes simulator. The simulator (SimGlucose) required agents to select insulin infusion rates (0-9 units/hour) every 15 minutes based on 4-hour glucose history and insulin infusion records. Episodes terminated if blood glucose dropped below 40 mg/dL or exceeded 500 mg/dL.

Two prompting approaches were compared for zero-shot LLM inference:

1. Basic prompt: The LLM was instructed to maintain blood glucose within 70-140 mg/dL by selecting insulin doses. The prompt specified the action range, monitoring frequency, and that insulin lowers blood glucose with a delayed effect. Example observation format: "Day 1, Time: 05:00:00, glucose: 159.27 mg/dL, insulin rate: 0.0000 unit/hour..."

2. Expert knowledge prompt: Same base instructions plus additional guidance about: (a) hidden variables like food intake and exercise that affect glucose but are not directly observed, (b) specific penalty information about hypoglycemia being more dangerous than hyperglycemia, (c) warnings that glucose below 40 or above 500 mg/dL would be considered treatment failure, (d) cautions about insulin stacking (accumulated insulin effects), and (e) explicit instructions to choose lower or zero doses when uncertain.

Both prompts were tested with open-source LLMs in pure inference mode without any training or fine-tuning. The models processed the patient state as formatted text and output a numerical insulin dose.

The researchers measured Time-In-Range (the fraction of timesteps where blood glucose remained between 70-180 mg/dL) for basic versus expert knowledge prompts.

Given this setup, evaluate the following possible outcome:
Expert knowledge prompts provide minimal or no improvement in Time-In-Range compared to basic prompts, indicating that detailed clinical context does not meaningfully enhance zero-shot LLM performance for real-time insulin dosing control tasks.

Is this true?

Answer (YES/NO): NO